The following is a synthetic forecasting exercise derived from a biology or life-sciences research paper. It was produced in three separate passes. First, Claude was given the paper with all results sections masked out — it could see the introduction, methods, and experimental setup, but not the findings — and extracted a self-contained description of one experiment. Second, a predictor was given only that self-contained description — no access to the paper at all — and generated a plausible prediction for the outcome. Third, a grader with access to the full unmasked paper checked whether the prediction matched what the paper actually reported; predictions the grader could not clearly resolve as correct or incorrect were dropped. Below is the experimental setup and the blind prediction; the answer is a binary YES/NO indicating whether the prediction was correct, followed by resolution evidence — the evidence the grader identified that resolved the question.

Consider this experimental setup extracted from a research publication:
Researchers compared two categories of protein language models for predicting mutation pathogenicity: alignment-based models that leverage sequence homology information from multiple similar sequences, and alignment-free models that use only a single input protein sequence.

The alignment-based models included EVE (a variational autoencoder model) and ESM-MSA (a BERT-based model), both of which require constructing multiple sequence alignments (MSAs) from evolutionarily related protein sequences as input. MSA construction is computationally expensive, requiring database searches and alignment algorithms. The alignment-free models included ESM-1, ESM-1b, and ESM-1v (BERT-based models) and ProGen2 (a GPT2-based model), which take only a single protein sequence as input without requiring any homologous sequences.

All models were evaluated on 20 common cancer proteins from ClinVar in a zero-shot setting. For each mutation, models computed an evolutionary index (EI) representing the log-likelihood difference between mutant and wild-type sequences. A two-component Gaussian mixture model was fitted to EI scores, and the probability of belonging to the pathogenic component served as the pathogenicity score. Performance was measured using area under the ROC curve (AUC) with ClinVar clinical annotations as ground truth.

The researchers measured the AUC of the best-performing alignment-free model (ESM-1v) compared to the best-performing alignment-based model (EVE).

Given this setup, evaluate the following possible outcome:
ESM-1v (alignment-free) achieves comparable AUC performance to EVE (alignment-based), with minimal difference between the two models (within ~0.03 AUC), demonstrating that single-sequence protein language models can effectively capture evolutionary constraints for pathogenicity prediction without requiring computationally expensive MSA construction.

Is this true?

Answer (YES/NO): YES